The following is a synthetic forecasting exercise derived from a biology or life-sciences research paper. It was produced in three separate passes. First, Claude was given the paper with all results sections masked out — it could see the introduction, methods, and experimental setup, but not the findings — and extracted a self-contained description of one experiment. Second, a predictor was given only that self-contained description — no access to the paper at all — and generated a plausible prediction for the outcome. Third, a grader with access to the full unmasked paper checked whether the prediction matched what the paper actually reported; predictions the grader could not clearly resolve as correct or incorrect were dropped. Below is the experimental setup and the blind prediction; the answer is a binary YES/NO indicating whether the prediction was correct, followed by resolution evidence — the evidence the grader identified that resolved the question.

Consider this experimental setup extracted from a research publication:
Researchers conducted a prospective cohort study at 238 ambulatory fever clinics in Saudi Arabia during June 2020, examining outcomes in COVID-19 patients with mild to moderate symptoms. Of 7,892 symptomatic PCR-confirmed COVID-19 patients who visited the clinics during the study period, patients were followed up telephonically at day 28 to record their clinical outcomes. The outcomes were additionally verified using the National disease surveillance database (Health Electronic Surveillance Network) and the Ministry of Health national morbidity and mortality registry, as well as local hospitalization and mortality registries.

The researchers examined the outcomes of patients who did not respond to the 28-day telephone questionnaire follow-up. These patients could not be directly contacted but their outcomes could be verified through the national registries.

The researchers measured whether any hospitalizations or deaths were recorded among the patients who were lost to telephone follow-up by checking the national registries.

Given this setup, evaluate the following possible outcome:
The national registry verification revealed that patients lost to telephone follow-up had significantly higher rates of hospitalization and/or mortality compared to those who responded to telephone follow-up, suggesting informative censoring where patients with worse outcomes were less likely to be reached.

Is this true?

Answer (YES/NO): NO